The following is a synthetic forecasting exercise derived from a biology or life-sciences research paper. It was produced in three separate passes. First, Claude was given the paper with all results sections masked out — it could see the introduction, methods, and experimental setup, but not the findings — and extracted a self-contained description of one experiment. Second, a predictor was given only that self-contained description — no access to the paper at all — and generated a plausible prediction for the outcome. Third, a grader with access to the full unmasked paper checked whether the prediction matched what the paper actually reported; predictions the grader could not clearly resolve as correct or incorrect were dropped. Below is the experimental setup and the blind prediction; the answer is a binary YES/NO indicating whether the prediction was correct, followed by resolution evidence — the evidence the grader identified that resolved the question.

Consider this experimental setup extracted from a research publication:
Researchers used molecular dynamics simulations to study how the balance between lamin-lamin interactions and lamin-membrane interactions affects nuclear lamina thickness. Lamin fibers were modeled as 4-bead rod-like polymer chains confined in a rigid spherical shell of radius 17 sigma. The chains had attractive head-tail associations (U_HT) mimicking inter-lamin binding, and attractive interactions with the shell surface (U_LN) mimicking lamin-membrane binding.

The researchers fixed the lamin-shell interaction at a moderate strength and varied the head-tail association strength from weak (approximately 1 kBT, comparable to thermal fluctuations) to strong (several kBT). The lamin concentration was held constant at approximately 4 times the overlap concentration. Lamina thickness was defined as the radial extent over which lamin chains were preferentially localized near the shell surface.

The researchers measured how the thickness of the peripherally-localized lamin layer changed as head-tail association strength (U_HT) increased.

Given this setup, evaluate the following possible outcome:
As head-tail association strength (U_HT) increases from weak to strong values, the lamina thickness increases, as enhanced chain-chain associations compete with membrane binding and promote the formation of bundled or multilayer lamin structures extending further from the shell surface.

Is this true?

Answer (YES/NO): YES